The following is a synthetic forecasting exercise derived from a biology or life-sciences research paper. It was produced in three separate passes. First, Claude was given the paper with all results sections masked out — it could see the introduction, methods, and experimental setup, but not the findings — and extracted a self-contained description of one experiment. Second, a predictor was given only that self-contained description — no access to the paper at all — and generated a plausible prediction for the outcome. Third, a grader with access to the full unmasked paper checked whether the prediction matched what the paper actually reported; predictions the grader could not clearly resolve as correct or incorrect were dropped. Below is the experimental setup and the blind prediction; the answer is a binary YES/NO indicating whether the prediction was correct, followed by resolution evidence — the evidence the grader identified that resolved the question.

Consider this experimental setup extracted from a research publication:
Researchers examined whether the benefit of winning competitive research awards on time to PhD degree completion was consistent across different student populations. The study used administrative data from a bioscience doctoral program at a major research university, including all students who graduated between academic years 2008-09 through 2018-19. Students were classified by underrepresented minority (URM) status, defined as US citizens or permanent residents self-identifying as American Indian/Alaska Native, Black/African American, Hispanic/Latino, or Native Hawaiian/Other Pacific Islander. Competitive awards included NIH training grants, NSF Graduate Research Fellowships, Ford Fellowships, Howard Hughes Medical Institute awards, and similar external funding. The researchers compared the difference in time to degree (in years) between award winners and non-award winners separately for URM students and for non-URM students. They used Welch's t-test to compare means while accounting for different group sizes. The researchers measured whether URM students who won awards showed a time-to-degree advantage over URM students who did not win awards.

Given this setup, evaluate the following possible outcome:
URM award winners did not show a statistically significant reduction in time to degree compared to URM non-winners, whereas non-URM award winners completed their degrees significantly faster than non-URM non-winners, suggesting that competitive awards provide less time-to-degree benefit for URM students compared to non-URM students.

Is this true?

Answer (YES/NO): NO